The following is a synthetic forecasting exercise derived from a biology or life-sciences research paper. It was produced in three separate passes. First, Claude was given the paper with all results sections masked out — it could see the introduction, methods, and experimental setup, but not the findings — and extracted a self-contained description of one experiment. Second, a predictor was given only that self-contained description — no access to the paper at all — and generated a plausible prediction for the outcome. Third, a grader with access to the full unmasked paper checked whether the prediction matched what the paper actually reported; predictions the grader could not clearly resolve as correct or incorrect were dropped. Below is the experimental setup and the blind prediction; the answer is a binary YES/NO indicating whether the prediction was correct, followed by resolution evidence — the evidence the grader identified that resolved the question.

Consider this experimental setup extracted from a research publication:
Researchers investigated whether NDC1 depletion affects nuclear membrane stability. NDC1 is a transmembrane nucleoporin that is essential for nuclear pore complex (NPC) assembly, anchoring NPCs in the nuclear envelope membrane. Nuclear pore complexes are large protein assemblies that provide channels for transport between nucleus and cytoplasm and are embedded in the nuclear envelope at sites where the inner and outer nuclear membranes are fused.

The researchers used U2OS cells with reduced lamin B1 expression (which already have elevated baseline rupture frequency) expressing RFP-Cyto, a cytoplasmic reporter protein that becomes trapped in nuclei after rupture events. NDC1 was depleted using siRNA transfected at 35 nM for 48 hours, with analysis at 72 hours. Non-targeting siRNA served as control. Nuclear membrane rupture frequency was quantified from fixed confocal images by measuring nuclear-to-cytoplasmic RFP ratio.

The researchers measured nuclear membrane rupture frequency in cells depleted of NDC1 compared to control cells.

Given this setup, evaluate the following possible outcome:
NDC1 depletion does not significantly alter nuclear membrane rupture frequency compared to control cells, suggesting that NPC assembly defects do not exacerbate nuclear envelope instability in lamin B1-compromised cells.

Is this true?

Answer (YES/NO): NO